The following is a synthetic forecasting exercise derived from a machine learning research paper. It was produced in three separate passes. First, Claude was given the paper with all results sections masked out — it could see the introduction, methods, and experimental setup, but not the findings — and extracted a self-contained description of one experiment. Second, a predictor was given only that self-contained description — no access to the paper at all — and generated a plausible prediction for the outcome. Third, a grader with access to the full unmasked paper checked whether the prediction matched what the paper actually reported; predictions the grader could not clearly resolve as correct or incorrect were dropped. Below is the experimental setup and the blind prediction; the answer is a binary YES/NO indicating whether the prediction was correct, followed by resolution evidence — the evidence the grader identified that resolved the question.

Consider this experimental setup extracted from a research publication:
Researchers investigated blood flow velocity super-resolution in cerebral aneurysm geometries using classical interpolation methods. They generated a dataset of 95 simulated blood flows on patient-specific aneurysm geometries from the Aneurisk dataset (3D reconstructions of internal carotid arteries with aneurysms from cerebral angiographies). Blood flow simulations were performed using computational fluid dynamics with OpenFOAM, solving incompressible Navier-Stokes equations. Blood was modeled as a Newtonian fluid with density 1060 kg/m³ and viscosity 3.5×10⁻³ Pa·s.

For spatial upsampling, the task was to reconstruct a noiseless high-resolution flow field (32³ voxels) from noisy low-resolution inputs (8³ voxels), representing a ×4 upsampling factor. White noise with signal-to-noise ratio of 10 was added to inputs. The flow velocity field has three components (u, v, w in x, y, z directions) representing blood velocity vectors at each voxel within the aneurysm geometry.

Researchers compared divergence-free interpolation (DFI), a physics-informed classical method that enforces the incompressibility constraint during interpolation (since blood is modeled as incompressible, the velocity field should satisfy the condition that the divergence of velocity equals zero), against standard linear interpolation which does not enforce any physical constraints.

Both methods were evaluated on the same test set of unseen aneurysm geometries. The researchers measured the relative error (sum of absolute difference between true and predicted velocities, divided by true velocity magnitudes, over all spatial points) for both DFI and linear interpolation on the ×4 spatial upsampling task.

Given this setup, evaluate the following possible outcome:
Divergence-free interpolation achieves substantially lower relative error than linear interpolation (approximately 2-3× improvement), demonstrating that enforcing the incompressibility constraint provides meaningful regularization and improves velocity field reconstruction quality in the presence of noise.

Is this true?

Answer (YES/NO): NO